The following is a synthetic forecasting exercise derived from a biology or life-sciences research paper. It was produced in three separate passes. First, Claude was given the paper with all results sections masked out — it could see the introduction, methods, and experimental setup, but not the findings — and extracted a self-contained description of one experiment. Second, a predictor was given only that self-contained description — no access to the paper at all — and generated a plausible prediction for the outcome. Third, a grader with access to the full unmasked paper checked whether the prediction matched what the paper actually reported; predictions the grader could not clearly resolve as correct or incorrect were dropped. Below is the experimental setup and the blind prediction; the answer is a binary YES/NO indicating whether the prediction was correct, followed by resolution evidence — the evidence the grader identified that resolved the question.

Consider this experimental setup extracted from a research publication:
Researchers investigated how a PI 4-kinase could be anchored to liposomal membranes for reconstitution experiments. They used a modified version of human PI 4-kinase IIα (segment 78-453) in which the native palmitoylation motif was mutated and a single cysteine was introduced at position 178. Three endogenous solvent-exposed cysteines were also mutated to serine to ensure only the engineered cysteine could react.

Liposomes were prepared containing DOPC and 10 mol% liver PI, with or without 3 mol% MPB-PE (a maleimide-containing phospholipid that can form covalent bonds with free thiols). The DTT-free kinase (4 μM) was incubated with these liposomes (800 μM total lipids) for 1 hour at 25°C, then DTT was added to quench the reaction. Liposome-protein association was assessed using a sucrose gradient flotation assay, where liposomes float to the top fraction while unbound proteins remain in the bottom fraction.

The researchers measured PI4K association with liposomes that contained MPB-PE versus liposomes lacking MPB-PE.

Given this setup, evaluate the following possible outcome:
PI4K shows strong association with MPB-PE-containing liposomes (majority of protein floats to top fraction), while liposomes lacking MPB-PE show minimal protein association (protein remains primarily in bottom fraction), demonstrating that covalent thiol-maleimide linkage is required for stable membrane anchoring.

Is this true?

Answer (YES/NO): YES